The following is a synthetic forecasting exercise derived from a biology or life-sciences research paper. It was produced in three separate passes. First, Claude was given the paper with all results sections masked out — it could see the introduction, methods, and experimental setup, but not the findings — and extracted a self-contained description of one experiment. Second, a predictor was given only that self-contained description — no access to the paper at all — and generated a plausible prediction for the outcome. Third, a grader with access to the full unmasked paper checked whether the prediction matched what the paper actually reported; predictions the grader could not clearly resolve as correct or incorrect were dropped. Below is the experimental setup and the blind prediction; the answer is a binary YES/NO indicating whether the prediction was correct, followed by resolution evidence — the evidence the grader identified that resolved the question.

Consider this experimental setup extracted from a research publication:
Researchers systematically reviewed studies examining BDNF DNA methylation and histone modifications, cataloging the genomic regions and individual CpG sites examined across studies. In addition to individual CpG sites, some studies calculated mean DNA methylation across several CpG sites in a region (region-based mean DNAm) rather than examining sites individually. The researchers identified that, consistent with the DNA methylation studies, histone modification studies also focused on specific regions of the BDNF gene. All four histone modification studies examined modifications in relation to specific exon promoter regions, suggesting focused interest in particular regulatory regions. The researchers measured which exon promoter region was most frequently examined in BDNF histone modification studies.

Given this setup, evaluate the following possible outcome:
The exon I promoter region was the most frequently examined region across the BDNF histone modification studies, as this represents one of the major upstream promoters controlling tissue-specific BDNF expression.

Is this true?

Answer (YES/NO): NO